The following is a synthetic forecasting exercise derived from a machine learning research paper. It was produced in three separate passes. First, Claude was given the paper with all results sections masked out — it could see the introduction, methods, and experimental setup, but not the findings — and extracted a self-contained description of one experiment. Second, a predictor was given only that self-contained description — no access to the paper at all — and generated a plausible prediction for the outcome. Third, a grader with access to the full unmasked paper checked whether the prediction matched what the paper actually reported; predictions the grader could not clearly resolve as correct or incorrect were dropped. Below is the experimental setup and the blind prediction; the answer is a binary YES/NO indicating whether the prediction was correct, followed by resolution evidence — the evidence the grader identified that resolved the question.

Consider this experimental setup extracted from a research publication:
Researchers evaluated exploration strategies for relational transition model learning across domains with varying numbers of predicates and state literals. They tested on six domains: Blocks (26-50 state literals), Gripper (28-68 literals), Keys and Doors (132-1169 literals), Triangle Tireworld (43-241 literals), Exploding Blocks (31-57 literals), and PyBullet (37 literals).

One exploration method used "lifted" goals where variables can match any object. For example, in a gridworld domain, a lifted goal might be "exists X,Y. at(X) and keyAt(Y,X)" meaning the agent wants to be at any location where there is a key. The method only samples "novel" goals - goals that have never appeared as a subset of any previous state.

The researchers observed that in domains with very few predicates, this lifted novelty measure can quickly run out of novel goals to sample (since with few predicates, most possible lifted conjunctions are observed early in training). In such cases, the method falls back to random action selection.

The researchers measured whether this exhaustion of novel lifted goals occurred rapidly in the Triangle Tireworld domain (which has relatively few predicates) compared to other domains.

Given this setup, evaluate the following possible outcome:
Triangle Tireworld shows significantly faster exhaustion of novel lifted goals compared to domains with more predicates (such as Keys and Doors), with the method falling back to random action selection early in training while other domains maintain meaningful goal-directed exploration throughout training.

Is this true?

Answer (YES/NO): YES